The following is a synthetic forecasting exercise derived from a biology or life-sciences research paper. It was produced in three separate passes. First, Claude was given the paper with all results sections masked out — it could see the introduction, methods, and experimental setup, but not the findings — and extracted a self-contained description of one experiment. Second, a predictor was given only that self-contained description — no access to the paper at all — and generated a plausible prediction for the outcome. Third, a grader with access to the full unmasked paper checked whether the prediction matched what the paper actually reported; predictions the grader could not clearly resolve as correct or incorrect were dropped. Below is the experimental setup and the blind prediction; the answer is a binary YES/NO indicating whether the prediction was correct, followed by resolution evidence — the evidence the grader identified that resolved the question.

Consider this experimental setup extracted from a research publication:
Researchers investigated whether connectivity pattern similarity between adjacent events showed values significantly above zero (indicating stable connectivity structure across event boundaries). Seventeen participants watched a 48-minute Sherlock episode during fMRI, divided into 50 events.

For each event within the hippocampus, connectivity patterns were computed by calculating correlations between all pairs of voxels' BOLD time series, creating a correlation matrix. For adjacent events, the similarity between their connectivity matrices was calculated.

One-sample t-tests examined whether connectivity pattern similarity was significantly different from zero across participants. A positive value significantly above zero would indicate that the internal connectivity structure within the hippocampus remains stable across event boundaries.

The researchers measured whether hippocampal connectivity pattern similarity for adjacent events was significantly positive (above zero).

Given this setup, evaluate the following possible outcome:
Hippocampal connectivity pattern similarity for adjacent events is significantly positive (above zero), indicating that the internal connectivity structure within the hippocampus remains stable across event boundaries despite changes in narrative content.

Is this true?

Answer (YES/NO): YES